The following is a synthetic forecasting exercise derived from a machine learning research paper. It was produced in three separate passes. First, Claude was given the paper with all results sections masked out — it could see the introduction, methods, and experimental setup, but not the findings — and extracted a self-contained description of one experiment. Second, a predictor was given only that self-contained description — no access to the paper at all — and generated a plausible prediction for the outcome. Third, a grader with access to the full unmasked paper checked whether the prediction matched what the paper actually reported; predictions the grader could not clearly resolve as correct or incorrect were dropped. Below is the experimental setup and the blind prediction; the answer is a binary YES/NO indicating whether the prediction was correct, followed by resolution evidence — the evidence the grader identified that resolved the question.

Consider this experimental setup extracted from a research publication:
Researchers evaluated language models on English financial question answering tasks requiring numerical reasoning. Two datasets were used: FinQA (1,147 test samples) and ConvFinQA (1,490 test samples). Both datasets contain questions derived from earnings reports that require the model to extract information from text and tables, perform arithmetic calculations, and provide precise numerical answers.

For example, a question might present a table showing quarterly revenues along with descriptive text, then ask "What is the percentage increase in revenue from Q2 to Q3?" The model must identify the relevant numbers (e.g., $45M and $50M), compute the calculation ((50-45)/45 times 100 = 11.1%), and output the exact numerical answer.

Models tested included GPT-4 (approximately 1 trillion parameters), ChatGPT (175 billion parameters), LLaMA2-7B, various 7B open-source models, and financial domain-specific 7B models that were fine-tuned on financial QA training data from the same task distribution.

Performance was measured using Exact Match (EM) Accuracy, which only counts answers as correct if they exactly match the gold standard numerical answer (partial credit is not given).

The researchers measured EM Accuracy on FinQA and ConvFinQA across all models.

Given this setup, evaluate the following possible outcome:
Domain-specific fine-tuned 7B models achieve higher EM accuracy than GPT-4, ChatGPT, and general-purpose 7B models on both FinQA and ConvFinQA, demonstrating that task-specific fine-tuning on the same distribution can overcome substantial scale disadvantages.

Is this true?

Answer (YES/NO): NO